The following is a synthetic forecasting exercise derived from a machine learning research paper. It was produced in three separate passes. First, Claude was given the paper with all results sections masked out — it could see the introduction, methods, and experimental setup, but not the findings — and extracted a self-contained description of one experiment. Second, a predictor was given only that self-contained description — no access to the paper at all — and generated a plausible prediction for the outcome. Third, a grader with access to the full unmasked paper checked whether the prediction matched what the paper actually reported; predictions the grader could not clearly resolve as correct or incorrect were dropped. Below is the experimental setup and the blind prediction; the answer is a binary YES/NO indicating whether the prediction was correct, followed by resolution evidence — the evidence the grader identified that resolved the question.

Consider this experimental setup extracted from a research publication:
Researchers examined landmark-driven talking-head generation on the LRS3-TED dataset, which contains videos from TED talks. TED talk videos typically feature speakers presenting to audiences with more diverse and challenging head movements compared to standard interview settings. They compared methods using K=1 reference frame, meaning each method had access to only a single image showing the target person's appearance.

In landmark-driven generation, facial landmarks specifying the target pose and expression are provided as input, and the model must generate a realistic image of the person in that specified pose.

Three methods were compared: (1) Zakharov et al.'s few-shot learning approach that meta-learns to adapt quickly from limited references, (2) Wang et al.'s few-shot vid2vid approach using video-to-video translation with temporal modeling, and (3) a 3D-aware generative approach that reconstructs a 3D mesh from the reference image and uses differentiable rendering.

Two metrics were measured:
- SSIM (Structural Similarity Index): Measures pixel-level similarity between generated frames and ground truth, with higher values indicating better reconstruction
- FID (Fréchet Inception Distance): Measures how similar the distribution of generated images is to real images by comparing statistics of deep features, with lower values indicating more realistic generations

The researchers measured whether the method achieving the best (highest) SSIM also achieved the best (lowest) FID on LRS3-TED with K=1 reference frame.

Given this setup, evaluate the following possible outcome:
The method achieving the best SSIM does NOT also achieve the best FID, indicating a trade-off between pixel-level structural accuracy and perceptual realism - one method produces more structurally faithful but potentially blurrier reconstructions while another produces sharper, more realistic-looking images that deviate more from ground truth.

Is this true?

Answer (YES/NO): YES